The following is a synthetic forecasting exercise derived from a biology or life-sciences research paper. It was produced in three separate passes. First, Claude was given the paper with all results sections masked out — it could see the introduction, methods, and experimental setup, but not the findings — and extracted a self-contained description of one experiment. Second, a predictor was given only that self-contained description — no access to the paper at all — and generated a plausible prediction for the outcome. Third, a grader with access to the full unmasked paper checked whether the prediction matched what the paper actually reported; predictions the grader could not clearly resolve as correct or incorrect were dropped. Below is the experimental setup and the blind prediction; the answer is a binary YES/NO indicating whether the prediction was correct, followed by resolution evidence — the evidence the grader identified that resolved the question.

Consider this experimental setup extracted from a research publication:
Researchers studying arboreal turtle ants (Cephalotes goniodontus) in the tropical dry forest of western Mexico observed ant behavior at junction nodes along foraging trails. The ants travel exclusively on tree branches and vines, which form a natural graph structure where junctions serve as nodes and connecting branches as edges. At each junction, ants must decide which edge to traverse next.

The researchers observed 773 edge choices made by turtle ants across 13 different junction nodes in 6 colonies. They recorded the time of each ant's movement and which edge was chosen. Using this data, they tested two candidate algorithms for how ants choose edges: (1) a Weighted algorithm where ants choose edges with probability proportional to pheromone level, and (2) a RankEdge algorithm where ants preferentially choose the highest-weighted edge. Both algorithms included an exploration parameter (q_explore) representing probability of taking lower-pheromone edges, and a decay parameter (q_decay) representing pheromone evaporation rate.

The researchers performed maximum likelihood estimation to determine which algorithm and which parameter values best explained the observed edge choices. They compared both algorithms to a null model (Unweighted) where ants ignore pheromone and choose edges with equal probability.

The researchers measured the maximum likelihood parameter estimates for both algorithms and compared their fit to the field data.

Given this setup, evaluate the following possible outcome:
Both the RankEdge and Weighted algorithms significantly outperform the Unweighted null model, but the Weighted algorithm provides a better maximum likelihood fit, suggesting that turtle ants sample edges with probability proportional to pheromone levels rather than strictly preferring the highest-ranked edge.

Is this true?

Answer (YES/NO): NO